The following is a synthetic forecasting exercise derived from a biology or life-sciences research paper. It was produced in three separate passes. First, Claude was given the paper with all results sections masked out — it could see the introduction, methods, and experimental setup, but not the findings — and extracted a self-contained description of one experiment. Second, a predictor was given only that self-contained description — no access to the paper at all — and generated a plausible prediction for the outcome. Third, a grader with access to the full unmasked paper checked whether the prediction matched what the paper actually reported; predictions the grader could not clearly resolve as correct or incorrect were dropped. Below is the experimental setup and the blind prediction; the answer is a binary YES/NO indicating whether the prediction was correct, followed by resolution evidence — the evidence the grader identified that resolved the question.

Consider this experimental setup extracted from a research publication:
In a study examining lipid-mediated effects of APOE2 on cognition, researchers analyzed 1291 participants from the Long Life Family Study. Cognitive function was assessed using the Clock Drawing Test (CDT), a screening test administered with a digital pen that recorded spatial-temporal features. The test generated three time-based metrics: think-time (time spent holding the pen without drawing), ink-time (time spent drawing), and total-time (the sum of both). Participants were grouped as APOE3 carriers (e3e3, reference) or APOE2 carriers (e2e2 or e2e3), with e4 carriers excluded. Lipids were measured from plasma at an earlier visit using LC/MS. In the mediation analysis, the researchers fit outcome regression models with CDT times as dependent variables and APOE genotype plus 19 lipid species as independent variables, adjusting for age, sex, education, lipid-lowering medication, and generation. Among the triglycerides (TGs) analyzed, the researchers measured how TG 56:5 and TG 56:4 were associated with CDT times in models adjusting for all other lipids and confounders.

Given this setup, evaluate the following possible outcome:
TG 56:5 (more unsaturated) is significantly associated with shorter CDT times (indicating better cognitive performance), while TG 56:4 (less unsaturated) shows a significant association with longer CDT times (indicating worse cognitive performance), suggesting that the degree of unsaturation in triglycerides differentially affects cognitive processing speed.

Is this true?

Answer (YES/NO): YES